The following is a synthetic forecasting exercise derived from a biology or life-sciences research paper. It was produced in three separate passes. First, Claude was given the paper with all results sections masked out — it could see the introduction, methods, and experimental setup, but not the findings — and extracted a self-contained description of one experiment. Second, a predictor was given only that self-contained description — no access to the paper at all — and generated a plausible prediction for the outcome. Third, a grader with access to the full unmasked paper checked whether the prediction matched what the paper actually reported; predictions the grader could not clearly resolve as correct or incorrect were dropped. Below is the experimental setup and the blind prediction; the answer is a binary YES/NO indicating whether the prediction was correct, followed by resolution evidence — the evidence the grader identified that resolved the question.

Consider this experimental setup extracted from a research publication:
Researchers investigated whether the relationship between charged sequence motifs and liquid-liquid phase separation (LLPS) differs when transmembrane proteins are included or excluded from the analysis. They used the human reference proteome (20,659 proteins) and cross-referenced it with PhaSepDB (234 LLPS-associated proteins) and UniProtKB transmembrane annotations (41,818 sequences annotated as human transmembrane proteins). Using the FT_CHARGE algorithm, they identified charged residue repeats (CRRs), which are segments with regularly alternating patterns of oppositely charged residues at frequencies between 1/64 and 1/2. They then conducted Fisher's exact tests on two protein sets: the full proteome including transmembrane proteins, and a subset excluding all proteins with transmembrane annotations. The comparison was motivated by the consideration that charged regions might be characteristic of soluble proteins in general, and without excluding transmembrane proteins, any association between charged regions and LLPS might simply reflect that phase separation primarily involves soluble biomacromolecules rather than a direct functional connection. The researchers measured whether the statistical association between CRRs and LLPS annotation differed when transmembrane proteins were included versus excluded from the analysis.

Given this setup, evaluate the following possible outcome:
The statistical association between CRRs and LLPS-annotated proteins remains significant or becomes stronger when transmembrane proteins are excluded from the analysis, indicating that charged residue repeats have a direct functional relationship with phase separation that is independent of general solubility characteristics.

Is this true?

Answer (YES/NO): YES